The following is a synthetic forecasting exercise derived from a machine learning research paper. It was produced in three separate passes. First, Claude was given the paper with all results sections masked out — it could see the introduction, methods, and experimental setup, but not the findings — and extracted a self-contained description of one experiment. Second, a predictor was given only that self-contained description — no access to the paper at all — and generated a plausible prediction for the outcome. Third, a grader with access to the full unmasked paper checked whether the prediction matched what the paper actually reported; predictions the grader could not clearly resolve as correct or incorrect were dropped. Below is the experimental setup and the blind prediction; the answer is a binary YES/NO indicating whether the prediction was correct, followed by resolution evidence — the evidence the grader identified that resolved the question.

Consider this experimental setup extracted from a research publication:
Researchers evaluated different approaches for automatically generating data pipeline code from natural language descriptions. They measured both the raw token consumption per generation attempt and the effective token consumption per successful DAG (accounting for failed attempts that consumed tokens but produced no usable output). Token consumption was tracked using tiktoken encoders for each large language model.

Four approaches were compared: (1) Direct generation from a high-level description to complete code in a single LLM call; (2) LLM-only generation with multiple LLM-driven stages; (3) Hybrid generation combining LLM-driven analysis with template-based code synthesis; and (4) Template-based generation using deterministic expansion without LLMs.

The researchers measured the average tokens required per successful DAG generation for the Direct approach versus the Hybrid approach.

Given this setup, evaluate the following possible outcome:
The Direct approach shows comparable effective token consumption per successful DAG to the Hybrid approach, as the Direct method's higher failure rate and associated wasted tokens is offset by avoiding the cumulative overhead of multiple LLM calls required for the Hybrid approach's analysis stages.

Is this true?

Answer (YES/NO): NO